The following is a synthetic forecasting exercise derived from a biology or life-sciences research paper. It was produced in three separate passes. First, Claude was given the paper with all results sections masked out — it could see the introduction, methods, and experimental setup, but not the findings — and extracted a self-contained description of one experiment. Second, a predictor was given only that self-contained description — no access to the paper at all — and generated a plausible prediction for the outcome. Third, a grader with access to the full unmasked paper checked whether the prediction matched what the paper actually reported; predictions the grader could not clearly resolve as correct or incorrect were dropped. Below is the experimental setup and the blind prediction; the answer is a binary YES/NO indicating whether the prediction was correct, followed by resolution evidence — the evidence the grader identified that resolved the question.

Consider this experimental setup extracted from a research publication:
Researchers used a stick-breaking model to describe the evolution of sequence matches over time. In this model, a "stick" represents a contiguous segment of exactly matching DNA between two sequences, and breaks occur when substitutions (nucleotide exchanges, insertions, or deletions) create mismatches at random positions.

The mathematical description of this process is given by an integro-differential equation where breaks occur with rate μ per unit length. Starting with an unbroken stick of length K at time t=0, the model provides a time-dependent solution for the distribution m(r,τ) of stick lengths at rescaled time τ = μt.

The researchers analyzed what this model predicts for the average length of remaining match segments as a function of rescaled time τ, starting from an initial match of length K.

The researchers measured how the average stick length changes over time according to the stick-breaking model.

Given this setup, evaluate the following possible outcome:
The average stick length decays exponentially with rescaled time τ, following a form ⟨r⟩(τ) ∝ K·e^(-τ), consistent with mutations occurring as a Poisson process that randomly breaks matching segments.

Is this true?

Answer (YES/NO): NO